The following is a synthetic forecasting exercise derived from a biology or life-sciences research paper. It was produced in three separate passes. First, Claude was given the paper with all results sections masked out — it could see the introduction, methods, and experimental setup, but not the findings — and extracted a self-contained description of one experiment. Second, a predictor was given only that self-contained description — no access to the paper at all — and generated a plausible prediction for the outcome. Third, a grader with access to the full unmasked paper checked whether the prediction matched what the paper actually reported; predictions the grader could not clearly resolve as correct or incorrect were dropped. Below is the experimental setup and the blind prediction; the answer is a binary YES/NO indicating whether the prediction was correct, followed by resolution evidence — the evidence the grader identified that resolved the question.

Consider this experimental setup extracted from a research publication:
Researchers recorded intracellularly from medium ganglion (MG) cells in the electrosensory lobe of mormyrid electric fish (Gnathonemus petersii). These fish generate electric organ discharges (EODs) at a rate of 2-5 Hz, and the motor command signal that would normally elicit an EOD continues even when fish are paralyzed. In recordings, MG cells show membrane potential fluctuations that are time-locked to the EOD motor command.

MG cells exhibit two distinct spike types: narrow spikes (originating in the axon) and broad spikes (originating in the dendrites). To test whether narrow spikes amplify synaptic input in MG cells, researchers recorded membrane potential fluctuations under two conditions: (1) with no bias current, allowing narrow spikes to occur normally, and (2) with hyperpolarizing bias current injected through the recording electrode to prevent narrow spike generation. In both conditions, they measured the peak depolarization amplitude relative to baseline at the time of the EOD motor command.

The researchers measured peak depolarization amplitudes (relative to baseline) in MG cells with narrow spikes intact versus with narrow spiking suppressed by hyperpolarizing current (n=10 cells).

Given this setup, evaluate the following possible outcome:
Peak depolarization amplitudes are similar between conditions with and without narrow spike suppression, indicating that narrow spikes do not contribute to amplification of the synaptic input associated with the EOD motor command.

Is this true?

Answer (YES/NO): NO